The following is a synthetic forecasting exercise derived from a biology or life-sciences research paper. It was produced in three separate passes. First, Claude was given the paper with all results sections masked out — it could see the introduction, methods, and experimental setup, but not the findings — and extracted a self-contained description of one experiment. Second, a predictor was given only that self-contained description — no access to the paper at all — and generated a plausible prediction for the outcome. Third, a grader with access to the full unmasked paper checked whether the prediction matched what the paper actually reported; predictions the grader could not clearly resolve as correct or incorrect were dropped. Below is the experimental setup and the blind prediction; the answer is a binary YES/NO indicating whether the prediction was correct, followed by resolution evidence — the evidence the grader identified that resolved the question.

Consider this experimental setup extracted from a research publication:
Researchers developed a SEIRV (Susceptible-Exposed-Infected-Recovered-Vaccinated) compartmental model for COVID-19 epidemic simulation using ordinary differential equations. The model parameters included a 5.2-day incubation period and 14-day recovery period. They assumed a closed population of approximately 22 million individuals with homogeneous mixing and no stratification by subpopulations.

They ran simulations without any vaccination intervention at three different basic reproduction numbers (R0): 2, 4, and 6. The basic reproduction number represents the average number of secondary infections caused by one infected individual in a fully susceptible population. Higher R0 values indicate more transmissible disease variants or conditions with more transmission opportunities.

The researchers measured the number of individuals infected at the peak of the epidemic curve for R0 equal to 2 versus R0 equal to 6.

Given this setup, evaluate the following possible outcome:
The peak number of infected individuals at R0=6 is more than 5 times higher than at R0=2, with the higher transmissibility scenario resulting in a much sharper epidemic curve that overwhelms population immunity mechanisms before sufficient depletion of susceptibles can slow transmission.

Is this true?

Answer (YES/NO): NO